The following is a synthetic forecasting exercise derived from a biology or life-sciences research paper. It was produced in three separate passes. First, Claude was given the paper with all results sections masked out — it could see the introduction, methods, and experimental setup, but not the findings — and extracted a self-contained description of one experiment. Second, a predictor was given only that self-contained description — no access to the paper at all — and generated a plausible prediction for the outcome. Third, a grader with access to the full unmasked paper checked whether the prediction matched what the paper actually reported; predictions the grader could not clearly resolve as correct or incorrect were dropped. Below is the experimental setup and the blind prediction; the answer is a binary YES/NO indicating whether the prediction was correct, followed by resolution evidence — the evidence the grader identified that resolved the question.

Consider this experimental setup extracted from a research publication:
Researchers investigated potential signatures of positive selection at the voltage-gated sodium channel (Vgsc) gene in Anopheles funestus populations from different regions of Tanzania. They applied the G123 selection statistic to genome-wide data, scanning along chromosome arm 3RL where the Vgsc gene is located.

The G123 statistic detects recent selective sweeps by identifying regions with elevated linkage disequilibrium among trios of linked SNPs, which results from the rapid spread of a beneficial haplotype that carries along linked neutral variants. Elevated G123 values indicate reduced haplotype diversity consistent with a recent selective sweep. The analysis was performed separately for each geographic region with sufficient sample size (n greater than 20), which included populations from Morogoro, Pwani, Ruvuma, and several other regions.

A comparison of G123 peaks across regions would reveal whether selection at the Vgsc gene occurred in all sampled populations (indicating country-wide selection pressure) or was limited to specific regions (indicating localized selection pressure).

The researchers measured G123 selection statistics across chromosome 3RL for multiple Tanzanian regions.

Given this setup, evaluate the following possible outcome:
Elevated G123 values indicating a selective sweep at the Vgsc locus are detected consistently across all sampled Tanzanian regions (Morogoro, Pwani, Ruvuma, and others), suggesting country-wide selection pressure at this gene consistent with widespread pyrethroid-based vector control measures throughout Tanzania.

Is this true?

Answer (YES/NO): NO